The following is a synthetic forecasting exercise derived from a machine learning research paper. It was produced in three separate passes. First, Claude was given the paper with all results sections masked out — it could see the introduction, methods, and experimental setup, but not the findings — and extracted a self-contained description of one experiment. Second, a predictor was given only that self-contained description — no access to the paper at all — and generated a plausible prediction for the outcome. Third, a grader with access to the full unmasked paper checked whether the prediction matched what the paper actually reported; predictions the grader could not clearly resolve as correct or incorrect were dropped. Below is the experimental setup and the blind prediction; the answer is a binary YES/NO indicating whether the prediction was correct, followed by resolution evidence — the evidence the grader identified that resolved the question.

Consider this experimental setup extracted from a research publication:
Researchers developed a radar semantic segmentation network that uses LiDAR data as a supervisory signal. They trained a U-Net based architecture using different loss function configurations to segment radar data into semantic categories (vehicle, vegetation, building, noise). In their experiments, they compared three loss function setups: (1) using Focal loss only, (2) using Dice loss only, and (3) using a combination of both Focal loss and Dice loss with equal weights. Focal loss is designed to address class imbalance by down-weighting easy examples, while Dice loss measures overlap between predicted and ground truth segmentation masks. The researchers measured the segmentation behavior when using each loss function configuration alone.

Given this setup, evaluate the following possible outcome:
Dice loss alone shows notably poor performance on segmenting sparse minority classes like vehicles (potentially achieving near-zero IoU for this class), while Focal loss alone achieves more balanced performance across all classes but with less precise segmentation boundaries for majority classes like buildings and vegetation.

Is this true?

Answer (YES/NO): NO